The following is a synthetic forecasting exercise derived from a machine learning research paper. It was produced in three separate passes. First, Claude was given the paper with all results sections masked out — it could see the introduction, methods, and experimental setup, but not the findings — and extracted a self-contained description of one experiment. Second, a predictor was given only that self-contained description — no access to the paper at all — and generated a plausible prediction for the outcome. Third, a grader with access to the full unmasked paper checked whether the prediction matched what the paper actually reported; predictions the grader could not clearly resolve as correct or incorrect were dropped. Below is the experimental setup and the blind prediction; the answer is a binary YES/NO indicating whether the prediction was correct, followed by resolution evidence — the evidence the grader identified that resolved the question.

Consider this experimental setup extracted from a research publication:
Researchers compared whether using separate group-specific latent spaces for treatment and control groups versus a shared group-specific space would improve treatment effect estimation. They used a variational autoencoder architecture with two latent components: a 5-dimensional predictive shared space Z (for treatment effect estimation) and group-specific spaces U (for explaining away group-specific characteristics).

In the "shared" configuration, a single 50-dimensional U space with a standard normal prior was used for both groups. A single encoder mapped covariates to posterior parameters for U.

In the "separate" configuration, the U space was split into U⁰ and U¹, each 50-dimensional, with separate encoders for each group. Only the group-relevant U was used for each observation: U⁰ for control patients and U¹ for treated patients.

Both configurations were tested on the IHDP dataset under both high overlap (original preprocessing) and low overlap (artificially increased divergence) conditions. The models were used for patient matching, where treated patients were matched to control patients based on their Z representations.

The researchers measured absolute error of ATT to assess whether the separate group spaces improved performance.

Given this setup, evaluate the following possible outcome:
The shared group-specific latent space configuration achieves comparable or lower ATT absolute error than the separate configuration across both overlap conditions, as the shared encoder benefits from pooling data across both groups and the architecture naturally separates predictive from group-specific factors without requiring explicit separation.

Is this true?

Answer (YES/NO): YES